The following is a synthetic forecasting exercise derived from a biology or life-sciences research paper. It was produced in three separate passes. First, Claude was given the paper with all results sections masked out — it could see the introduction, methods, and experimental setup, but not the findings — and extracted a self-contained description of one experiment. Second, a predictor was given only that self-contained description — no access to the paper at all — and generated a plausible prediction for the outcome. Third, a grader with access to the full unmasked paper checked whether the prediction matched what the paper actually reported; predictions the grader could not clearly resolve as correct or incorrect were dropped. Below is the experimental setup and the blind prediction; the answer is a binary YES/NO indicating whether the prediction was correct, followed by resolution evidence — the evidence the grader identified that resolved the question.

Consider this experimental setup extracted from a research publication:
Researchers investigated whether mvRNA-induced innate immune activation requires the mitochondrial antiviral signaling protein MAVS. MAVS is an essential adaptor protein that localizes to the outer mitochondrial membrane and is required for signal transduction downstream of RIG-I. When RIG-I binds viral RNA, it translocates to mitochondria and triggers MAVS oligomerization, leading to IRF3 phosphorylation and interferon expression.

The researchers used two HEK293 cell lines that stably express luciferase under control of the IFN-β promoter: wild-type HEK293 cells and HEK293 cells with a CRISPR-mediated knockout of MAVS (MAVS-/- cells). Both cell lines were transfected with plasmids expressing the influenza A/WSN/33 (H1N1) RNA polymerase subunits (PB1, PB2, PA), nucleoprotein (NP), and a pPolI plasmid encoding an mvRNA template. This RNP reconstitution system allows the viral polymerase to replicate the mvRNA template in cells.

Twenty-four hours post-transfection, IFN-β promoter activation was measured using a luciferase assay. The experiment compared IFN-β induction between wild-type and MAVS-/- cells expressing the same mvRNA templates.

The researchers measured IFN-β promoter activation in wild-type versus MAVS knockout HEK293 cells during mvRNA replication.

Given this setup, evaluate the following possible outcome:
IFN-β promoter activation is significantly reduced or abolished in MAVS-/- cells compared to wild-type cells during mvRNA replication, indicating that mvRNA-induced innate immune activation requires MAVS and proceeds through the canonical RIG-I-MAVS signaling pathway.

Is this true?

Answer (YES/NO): YES